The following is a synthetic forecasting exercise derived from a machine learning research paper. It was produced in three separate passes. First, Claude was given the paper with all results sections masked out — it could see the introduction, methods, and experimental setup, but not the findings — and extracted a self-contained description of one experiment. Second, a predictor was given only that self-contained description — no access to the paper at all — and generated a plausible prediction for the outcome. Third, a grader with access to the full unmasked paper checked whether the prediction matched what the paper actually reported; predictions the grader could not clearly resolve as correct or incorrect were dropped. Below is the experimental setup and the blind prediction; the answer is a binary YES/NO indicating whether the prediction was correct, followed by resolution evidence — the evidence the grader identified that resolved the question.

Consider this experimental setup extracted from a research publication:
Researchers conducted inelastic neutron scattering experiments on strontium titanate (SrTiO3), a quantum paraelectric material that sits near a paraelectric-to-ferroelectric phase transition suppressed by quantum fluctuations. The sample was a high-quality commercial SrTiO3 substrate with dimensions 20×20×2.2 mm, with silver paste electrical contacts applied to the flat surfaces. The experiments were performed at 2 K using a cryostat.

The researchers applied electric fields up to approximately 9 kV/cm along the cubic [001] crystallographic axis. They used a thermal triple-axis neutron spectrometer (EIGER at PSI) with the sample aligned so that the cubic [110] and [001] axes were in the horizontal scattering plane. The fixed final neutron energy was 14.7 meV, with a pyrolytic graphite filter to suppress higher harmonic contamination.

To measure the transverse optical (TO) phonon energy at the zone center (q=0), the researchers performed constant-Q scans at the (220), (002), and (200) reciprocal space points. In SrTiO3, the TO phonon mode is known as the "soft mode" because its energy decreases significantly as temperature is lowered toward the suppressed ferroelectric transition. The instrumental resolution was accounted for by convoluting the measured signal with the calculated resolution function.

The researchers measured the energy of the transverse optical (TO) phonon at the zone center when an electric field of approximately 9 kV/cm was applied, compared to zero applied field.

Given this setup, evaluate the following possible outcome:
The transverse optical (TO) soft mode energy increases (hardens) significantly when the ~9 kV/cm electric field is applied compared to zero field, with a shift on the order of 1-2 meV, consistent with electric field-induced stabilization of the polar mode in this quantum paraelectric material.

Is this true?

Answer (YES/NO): YES